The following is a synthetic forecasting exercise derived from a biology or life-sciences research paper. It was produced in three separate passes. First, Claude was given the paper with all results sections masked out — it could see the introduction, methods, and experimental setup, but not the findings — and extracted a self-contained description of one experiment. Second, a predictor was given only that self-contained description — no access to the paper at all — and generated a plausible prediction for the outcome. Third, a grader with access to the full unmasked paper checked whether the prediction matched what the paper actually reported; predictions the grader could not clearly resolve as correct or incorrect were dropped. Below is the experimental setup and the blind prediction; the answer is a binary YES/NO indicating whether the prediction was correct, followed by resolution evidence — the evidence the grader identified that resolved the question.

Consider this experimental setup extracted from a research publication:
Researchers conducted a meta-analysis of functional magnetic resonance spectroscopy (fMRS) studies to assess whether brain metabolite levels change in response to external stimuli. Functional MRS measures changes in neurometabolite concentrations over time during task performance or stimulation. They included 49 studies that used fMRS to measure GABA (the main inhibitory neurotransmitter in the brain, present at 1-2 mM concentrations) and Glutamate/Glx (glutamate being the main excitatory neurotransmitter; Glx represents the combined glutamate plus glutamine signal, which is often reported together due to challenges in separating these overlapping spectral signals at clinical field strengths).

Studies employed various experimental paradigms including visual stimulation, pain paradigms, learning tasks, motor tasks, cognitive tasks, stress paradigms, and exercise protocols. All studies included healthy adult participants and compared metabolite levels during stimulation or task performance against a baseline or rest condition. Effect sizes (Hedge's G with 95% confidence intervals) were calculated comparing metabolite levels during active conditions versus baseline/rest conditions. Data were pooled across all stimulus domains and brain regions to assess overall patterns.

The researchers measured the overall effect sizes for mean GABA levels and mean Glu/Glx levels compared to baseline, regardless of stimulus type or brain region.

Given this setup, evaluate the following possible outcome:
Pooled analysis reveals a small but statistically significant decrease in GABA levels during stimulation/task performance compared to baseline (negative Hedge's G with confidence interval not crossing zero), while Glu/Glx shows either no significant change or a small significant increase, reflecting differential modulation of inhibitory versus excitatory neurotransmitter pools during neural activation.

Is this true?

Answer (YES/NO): NO